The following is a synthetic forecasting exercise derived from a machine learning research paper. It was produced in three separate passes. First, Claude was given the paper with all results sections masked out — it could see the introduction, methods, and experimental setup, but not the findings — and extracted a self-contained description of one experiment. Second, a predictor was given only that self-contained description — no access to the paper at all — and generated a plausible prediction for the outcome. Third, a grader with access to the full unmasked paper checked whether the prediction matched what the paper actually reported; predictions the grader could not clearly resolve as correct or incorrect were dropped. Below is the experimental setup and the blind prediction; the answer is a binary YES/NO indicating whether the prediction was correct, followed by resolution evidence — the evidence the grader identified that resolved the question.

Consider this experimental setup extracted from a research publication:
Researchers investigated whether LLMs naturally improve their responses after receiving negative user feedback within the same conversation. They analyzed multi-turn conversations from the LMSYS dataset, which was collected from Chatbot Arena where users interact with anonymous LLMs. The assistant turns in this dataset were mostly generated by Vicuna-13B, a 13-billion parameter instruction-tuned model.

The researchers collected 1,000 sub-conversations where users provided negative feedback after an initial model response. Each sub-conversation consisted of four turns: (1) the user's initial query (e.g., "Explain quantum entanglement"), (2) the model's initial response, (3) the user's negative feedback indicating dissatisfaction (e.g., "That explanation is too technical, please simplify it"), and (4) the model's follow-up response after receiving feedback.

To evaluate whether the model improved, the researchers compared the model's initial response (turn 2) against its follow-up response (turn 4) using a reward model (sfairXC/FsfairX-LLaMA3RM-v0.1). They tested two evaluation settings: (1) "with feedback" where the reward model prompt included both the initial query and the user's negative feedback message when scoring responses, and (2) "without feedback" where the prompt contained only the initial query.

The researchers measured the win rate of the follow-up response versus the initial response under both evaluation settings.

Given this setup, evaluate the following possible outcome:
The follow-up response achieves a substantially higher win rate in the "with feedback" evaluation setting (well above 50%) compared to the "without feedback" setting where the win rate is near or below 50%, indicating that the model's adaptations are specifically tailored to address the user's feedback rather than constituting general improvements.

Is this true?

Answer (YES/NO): NO